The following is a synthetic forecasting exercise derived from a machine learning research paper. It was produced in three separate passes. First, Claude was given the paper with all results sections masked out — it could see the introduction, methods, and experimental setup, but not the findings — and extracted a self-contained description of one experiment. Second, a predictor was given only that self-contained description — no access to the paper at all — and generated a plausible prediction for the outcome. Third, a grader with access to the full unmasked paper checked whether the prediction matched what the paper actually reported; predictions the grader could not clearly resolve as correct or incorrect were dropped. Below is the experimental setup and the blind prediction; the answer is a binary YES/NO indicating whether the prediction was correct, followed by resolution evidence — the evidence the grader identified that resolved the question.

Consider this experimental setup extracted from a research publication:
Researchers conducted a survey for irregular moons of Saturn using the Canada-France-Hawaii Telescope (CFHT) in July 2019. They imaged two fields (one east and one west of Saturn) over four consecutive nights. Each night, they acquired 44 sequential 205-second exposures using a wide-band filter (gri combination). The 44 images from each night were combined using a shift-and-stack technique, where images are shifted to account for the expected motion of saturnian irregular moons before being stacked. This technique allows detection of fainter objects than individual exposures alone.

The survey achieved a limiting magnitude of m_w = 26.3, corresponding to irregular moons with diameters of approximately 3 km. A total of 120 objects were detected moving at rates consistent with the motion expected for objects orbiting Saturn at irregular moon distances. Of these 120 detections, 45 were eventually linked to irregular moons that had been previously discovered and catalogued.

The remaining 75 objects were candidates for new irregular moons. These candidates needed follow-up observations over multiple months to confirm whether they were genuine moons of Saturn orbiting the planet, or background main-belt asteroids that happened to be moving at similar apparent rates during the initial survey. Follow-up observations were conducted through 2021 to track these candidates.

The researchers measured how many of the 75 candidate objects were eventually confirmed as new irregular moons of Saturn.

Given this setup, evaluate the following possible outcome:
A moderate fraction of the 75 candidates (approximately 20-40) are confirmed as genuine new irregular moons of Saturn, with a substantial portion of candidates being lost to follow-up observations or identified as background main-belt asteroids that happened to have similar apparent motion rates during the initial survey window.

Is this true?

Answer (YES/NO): NO